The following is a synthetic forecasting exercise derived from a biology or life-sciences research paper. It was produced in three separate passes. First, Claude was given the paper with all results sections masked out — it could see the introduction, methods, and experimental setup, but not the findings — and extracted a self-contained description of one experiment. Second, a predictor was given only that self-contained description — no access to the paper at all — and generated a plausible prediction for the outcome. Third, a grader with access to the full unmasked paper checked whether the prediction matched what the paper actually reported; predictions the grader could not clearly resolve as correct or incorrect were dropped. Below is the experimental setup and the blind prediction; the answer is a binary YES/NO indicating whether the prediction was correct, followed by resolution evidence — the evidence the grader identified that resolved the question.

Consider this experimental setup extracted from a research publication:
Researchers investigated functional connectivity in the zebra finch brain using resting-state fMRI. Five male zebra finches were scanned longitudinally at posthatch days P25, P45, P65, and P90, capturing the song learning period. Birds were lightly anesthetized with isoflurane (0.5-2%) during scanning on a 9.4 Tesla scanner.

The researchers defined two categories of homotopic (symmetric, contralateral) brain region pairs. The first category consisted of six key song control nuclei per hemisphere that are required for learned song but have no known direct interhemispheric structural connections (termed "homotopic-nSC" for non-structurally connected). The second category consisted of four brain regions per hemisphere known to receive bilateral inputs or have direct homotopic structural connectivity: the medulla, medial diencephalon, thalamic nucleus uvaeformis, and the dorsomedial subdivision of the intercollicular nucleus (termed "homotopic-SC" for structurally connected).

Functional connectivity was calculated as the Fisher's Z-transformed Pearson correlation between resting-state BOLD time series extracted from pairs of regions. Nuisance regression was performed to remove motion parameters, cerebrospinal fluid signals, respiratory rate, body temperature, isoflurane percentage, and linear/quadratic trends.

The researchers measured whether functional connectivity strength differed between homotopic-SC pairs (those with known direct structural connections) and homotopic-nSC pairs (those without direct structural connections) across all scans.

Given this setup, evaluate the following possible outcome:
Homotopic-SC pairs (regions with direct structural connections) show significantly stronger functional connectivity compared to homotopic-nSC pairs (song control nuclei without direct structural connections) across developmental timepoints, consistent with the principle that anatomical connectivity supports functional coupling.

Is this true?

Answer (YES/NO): YES